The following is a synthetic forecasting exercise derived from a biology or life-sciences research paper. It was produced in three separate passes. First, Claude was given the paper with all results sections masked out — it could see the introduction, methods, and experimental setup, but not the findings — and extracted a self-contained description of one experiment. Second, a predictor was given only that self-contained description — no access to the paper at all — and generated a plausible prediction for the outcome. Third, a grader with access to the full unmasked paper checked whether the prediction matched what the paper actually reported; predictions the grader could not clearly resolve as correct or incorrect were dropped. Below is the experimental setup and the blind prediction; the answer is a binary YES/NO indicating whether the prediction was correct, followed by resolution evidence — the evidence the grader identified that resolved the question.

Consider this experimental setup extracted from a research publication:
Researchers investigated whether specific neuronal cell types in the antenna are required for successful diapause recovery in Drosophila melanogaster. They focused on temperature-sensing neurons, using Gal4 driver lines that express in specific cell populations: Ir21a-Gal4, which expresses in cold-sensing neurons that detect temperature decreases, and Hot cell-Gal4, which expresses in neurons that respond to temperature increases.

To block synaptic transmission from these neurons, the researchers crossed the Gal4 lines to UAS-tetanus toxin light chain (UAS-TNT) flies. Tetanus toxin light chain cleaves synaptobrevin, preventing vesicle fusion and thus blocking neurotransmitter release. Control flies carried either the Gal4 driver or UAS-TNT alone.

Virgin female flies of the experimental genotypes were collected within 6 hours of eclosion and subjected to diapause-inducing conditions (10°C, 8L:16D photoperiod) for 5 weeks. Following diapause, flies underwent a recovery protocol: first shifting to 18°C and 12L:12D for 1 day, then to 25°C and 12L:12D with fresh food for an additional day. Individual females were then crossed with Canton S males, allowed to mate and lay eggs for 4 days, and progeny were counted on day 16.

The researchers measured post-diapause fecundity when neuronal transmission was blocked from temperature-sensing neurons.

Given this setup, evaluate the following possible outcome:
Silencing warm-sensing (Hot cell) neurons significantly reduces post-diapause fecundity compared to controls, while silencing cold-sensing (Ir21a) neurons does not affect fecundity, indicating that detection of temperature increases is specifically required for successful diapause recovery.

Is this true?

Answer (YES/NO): NO